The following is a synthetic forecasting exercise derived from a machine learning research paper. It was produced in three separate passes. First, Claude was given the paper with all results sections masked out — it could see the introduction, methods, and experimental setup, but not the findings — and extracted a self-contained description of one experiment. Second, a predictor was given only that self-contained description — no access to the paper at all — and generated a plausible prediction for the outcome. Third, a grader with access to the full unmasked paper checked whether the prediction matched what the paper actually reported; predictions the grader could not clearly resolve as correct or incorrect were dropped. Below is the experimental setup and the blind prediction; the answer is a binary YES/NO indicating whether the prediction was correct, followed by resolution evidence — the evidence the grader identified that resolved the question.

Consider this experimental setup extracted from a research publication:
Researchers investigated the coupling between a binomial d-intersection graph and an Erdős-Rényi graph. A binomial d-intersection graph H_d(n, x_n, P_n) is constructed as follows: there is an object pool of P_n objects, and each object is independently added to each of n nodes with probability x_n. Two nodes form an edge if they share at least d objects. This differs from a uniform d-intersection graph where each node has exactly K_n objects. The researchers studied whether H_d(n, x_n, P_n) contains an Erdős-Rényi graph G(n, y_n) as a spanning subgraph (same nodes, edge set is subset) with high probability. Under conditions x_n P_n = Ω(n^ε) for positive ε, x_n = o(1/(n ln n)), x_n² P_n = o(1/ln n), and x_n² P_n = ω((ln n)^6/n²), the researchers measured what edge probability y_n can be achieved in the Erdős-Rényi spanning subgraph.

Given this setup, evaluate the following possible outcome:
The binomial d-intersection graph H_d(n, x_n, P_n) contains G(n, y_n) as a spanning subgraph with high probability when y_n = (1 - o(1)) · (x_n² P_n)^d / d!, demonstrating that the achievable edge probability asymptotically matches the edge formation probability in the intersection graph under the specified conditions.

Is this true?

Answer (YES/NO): YES